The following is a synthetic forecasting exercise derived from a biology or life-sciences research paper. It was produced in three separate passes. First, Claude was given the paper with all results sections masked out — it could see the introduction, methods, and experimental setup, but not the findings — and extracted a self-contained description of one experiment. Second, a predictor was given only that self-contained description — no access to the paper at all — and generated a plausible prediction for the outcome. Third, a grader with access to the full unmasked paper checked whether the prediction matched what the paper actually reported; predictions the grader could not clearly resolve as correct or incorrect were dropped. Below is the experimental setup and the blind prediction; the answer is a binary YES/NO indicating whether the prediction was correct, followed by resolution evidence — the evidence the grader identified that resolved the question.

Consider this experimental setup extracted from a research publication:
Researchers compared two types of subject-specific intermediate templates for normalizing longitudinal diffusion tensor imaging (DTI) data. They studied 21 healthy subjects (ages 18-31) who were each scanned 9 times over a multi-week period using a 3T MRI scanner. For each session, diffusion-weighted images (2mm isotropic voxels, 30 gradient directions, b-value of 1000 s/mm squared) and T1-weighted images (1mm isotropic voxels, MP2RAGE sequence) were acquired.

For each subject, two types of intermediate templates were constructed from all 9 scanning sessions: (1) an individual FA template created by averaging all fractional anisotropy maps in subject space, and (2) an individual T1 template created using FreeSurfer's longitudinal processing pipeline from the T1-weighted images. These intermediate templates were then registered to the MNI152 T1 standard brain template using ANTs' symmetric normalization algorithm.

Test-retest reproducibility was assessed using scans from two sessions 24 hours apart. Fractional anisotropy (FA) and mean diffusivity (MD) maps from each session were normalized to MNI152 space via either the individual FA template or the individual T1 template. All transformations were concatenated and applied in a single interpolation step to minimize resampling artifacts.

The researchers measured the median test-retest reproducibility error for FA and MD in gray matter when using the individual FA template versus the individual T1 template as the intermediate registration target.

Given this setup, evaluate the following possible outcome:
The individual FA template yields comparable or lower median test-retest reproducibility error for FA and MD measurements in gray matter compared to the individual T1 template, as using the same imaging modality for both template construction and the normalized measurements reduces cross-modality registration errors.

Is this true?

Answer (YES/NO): YES